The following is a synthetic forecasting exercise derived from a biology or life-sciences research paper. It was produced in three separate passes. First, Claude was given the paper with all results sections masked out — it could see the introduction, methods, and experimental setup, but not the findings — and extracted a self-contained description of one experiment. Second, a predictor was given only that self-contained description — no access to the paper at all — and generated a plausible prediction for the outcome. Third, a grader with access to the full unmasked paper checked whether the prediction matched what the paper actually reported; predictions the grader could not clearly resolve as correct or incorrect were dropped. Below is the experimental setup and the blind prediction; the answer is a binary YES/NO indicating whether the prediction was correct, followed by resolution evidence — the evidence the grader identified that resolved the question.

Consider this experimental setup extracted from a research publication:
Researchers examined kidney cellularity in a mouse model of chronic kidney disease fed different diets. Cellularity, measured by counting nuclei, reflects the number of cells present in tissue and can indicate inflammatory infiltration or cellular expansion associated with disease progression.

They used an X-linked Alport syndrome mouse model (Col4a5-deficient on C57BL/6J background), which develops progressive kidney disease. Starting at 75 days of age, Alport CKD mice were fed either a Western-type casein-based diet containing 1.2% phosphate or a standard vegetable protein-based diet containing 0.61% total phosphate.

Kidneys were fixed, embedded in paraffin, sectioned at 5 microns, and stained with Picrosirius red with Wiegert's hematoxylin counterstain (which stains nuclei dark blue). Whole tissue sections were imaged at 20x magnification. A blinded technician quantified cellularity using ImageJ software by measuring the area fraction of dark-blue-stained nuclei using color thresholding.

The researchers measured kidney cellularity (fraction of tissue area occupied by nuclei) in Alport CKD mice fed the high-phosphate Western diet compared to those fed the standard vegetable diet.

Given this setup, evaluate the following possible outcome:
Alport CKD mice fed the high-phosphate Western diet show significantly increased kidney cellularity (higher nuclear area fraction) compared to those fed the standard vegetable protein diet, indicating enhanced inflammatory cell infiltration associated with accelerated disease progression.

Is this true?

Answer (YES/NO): NO